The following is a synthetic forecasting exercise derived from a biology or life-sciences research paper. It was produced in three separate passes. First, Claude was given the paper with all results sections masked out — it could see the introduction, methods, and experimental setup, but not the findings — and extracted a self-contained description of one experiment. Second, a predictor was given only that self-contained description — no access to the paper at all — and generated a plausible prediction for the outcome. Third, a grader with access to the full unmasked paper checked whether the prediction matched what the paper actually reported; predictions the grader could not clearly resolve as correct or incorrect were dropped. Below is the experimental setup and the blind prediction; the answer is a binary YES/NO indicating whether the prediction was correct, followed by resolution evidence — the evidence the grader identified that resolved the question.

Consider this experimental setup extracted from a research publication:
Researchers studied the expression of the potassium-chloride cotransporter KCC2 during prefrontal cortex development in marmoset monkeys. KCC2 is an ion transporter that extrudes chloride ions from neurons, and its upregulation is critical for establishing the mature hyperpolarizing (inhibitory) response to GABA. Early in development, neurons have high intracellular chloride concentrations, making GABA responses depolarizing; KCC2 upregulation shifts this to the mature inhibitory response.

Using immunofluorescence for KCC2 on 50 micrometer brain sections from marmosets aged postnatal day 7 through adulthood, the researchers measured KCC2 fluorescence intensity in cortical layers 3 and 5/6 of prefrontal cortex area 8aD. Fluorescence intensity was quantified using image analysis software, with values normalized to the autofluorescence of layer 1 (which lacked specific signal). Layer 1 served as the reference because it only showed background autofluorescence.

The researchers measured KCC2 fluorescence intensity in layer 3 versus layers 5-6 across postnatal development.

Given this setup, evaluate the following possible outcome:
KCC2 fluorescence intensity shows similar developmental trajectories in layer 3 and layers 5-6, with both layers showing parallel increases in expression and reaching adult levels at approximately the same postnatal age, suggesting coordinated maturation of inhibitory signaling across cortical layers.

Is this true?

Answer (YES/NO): NO